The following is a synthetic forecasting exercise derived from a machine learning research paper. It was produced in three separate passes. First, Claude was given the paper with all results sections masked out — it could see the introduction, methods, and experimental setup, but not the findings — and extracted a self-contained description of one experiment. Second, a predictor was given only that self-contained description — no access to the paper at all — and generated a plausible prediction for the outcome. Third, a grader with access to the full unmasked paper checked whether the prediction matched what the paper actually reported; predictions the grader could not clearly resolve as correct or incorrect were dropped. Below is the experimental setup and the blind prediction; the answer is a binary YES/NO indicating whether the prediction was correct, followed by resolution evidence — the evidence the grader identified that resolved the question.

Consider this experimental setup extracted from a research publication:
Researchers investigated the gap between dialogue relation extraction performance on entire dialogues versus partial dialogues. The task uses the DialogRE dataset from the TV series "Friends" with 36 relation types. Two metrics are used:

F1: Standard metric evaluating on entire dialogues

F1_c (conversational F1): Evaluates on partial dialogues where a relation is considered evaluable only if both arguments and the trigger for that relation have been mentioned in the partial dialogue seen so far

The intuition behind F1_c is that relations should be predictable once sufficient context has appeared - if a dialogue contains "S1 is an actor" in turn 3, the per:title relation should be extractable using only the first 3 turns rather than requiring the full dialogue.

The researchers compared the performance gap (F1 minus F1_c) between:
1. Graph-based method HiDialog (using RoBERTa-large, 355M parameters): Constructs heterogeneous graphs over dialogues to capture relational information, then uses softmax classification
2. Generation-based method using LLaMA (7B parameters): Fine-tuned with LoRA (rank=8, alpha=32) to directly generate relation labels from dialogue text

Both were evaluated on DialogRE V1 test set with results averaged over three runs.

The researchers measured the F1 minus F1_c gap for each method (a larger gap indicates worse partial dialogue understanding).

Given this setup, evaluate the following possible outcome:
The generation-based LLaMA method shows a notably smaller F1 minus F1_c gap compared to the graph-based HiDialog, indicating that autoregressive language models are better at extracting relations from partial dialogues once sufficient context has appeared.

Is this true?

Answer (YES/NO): YES